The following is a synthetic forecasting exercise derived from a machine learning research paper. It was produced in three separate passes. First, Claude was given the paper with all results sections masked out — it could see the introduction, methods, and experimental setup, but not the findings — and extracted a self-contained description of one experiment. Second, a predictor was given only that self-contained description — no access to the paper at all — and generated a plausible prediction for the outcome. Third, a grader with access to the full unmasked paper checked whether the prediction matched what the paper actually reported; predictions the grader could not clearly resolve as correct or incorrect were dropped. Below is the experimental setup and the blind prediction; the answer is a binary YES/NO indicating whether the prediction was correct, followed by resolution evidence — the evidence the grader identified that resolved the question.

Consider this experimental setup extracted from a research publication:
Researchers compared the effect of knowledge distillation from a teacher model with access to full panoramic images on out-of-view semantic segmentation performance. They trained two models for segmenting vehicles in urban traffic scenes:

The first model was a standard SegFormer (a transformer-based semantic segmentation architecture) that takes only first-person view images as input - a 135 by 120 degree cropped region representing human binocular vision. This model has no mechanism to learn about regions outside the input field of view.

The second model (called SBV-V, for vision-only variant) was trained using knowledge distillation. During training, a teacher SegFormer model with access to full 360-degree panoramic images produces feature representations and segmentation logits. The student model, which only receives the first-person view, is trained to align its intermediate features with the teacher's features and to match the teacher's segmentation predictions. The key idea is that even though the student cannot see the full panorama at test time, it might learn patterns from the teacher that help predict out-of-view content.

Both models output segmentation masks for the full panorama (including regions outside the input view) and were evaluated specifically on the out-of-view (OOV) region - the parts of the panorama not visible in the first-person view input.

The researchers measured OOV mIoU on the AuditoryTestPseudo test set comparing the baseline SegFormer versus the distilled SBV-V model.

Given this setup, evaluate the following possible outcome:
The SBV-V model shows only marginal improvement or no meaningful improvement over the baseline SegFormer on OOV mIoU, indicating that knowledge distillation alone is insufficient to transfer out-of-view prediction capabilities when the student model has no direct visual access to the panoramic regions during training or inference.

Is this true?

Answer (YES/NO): NO